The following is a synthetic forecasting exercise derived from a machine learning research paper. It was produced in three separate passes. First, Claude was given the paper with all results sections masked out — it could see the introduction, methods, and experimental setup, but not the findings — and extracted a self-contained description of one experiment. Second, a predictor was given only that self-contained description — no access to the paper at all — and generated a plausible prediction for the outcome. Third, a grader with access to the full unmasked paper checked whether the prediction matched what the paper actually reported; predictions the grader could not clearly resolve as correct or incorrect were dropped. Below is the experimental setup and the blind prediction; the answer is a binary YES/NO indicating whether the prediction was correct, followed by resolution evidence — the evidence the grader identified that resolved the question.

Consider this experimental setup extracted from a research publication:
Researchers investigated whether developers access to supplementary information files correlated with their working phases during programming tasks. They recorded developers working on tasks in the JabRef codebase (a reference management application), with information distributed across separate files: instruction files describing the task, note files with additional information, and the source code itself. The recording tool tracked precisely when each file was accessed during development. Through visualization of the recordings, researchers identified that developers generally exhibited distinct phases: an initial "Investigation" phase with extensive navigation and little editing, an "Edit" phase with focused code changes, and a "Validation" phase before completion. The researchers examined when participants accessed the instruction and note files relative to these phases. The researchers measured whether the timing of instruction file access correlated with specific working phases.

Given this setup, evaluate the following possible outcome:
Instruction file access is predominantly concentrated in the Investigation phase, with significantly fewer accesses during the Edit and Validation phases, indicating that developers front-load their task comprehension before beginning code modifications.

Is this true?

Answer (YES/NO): NO